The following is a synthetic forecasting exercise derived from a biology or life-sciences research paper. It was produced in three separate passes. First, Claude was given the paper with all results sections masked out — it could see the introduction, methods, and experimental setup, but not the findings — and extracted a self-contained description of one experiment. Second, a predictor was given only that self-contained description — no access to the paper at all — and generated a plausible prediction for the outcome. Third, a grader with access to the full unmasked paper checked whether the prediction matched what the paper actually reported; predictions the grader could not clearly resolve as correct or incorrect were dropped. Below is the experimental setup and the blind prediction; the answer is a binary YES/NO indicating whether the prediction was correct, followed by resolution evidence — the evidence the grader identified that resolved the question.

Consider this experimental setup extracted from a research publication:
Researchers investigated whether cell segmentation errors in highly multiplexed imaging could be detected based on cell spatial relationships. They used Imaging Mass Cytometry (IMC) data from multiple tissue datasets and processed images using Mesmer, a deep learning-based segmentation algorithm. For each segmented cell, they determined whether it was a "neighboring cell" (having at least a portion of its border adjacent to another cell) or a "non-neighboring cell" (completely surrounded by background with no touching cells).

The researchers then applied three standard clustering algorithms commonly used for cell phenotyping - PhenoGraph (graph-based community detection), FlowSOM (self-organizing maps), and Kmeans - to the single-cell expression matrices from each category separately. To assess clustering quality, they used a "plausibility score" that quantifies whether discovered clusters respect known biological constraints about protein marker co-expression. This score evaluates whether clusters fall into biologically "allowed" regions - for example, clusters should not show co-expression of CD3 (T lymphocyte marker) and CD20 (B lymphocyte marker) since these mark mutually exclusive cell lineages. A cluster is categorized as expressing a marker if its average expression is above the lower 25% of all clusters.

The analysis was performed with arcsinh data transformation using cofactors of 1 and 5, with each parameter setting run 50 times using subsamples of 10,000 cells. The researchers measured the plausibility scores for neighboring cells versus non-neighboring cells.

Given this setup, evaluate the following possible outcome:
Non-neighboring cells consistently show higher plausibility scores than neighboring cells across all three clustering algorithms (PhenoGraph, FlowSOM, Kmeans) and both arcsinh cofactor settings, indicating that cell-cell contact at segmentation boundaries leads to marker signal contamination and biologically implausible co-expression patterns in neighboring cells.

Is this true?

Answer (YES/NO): YES